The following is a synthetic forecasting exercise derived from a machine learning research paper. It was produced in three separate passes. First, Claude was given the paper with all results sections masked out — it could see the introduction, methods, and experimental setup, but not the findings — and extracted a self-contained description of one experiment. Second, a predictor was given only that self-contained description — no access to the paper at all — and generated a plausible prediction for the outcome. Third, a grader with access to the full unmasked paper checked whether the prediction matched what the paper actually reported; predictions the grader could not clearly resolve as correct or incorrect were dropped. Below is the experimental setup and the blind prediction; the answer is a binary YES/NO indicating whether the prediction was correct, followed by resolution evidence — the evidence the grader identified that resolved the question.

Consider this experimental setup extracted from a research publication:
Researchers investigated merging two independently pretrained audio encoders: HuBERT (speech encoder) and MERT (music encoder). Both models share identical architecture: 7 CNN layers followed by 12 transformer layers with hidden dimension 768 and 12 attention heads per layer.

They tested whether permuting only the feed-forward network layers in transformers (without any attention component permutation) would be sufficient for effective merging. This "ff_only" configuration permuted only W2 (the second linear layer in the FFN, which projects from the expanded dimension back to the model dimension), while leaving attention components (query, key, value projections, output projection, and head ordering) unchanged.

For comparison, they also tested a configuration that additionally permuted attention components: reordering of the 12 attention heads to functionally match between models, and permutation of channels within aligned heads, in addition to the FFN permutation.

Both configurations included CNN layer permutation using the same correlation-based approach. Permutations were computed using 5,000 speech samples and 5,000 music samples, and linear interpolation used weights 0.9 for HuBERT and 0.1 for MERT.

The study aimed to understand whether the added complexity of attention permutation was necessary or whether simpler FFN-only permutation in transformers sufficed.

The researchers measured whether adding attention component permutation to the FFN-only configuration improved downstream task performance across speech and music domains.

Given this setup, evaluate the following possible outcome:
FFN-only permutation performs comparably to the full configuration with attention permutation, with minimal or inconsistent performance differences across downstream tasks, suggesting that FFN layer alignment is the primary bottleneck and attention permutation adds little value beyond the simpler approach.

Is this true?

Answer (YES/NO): NO